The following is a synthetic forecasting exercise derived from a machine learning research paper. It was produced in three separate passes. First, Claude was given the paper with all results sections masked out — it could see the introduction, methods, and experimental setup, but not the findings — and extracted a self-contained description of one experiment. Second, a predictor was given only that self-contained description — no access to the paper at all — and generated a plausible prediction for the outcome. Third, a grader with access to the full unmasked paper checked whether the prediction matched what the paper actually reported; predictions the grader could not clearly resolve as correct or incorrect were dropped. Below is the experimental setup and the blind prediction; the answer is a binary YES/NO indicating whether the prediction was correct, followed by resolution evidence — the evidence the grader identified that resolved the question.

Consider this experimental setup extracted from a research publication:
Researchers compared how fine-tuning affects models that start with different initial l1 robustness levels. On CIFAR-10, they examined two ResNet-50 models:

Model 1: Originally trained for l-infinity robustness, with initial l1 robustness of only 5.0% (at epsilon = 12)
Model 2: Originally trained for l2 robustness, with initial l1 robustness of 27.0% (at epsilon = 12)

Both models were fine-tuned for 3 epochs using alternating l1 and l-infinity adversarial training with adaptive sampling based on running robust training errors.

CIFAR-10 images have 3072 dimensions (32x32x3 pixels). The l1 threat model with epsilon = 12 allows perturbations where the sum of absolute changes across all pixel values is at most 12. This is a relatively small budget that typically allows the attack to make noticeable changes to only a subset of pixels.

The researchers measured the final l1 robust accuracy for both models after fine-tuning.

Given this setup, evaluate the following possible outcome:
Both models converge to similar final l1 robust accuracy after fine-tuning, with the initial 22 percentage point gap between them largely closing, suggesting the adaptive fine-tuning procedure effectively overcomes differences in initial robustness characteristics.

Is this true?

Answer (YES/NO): YES